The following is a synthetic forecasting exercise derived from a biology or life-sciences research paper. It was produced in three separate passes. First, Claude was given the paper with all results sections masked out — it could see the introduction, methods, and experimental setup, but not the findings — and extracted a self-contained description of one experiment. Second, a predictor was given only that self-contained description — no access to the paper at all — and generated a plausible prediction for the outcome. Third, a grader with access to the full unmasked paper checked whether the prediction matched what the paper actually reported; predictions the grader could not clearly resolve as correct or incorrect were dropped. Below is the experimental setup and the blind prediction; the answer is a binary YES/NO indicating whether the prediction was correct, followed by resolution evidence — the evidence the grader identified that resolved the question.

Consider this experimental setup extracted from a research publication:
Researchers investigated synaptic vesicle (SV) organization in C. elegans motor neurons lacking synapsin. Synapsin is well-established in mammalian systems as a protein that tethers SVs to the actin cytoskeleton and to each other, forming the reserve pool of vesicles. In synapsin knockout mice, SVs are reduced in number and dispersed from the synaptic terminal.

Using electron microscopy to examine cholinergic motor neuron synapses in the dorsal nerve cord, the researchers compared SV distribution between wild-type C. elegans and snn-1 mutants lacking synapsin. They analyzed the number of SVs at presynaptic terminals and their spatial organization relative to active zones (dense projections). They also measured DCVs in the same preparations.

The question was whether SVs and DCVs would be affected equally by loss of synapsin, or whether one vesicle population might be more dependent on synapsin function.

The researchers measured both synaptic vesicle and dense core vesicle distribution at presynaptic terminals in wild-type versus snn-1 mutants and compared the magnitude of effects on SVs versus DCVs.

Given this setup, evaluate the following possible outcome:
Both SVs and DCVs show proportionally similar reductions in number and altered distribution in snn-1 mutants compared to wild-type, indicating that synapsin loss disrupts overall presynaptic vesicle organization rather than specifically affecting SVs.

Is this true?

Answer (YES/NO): NO